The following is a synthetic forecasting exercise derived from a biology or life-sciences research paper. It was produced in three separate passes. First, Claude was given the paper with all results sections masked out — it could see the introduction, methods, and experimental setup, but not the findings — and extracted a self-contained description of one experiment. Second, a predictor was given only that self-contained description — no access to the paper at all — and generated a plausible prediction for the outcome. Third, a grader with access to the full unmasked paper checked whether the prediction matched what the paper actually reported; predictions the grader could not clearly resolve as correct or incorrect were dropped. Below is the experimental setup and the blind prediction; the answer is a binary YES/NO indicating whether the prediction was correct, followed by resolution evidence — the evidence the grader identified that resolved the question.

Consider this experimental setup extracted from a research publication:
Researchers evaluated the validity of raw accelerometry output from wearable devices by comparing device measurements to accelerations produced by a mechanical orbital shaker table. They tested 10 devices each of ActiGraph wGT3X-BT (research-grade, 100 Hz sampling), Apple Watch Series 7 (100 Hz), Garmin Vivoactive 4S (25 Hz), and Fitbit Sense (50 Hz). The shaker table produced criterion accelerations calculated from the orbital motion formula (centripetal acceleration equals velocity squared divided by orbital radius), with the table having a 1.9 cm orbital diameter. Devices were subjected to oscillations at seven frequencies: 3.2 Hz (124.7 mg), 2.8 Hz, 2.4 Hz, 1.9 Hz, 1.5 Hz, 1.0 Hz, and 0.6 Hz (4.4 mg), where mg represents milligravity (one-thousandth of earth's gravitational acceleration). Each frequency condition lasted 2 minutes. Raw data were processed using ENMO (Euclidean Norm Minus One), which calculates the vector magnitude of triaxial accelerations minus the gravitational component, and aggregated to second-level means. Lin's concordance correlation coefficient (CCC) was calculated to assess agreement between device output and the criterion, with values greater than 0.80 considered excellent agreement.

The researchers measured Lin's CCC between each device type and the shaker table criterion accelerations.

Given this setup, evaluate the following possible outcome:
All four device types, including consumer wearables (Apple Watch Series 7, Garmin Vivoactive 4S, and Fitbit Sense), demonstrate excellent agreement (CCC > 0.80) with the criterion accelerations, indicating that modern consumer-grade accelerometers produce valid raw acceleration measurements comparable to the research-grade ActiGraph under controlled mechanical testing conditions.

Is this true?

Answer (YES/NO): NO